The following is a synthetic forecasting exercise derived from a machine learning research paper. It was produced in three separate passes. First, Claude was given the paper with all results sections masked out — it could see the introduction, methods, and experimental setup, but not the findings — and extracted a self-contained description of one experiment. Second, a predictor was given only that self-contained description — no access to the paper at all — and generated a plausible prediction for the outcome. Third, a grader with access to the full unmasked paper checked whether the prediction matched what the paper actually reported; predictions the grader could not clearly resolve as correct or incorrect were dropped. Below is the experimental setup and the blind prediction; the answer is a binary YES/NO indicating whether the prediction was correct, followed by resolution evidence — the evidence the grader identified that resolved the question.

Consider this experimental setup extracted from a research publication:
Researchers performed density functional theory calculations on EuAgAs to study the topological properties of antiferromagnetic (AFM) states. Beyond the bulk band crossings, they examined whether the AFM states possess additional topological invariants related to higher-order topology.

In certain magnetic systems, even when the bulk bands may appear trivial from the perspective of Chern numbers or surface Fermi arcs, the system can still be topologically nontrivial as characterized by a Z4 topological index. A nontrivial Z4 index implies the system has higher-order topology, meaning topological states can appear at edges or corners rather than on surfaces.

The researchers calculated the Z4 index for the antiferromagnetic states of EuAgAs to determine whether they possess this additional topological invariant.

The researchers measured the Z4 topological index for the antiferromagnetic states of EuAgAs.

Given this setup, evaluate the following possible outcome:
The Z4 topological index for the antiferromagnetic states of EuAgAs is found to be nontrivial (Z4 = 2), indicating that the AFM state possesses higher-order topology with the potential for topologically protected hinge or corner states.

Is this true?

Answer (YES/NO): YES